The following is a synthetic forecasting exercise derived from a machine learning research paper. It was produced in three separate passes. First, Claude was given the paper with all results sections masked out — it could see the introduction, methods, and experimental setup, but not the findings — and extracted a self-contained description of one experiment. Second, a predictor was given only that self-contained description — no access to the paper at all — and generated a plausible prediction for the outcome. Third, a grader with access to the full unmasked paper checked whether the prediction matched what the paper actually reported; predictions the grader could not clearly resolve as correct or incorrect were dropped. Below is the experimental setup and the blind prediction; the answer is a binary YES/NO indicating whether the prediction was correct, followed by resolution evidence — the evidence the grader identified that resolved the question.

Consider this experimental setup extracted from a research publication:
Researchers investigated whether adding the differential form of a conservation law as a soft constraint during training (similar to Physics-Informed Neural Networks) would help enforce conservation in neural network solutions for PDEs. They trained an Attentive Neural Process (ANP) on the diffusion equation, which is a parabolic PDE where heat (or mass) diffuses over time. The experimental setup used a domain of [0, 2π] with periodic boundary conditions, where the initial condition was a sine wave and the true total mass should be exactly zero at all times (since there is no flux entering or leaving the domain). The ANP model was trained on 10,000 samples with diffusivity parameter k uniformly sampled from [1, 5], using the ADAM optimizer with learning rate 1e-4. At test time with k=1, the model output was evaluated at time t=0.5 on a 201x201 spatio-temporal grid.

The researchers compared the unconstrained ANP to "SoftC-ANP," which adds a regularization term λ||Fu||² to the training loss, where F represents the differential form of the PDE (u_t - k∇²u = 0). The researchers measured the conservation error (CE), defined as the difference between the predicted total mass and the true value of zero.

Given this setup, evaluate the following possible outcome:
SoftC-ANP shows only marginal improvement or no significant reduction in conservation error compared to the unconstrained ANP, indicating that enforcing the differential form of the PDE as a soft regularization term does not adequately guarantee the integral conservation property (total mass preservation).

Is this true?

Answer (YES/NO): YES